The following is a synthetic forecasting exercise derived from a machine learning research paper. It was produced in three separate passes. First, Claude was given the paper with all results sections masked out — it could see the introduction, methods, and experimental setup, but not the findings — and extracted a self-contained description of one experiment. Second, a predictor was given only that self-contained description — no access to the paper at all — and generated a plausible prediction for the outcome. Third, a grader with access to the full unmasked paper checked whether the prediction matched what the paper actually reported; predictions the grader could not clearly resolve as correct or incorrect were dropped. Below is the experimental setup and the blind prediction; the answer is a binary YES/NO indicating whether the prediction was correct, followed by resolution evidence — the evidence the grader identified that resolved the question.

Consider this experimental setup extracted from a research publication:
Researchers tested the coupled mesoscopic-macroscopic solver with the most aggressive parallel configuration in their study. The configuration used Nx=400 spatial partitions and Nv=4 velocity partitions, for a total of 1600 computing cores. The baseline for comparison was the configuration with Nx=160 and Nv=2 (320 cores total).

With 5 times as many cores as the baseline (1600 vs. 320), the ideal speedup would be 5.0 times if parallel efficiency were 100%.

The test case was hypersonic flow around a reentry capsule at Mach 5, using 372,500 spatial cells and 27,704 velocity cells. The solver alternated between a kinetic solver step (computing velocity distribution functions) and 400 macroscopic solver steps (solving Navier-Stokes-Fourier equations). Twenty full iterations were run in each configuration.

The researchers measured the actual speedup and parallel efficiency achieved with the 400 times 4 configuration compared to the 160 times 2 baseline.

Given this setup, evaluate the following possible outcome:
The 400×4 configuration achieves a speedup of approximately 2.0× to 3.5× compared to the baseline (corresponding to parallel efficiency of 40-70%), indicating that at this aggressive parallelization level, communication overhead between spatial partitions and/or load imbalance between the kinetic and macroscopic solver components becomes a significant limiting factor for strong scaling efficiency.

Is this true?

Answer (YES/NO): YES